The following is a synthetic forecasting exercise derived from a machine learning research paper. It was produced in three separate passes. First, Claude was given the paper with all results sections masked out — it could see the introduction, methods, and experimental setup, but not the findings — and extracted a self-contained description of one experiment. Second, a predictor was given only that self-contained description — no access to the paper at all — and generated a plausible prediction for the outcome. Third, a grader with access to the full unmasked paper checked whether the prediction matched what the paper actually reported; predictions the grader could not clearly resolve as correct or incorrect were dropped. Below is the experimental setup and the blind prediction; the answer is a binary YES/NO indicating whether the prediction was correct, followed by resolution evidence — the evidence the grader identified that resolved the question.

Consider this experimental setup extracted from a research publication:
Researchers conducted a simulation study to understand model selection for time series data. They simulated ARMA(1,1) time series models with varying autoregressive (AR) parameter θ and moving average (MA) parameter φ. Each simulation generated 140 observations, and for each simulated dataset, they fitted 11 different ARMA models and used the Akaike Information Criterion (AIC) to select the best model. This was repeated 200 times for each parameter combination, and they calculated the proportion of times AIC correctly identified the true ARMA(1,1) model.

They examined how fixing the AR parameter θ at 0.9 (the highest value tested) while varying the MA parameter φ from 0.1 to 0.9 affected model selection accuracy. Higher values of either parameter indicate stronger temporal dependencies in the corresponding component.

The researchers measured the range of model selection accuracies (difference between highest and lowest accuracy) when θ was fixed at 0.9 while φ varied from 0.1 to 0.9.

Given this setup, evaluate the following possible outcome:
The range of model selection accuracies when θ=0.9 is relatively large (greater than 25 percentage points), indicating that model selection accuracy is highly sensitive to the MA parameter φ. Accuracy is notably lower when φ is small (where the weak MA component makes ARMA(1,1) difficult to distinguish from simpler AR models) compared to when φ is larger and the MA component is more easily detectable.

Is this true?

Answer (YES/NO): YES